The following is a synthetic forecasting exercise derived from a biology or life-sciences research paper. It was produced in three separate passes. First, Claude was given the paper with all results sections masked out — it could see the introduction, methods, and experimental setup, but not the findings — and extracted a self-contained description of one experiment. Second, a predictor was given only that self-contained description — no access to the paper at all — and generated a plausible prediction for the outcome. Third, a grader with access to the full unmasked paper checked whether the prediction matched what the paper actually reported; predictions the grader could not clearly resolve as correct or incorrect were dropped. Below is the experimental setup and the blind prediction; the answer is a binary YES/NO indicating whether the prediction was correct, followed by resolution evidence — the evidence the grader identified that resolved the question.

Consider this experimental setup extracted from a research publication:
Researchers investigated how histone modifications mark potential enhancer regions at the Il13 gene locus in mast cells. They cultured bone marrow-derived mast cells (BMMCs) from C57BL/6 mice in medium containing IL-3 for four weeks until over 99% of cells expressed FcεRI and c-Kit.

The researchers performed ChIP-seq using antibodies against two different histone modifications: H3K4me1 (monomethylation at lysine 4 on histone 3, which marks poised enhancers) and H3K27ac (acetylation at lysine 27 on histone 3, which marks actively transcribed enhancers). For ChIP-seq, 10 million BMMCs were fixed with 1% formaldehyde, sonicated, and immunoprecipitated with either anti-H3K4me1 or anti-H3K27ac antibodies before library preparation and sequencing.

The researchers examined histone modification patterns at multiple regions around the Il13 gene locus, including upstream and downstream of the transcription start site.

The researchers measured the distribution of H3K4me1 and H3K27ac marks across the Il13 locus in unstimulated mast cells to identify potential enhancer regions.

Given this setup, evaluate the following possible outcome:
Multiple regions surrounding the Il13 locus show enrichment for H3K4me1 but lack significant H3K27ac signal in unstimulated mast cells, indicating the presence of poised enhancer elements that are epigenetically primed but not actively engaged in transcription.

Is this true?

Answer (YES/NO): NO